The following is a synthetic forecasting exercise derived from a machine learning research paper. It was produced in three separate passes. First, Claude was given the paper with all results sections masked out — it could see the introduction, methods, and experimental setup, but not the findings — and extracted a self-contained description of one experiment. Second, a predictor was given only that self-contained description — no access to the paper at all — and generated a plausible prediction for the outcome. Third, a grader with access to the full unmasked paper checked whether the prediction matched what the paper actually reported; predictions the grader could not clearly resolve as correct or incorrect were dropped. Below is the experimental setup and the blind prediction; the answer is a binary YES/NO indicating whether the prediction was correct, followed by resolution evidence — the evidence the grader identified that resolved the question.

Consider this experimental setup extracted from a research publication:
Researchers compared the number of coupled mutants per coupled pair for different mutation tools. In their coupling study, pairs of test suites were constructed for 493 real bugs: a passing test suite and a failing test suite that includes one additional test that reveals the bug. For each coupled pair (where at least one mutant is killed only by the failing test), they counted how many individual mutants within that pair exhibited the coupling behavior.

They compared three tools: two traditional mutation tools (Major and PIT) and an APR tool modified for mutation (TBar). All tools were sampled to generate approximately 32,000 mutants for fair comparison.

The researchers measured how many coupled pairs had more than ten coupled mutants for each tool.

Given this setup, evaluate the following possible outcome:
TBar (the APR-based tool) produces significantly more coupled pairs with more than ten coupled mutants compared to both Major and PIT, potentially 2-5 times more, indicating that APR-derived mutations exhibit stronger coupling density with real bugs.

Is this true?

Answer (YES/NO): YES